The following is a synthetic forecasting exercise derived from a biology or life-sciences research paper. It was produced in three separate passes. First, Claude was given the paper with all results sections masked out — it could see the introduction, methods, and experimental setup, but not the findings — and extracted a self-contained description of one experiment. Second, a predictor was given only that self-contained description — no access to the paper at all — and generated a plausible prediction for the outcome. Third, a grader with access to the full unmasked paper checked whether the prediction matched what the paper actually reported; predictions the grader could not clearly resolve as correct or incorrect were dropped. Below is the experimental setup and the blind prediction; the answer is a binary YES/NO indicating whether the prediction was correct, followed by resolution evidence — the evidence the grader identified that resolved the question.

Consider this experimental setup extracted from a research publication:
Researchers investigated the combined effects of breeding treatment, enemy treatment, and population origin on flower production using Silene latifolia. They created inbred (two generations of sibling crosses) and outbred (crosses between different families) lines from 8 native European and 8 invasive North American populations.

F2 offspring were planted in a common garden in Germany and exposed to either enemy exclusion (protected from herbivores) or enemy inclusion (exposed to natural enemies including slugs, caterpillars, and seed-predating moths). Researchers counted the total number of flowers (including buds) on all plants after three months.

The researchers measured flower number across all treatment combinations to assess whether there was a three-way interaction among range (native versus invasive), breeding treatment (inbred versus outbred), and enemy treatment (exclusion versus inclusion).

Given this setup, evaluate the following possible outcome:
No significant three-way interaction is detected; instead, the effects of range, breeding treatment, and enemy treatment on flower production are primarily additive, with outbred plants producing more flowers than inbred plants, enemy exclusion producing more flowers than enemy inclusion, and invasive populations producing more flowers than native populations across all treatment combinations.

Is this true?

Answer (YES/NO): NO